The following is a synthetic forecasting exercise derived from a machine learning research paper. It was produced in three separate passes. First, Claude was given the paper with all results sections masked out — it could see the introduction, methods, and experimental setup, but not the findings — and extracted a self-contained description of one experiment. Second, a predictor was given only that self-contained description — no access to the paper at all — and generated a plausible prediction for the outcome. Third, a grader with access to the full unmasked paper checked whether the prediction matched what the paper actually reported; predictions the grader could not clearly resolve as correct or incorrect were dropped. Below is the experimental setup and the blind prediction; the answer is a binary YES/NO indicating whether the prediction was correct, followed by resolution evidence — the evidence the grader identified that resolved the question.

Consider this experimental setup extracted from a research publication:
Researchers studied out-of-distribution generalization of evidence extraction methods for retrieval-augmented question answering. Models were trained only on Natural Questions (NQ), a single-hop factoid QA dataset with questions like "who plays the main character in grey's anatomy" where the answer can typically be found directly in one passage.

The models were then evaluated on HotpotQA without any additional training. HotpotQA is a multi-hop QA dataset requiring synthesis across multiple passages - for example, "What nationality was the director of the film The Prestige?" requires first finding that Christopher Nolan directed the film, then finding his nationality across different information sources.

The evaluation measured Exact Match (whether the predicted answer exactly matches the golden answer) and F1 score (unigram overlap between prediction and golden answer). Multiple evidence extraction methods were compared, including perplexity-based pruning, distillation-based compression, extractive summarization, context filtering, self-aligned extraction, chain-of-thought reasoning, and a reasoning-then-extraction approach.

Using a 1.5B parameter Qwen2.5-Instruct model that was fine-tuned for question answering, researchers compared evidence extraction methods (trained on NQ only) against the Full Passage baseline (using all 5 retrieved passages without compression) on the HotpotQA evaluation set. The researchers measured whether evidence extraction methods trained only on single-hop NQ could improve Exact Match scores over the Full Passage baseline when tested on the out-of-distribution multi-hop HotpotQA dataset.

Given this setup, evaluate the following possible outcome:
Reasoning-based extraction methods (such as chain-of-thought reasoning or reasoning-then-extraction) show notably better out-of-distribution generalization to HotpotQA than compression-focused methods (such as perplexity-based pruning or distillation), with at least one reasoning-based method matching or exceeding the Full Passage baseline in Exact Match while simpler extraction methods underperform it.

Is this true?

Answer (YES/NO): YES